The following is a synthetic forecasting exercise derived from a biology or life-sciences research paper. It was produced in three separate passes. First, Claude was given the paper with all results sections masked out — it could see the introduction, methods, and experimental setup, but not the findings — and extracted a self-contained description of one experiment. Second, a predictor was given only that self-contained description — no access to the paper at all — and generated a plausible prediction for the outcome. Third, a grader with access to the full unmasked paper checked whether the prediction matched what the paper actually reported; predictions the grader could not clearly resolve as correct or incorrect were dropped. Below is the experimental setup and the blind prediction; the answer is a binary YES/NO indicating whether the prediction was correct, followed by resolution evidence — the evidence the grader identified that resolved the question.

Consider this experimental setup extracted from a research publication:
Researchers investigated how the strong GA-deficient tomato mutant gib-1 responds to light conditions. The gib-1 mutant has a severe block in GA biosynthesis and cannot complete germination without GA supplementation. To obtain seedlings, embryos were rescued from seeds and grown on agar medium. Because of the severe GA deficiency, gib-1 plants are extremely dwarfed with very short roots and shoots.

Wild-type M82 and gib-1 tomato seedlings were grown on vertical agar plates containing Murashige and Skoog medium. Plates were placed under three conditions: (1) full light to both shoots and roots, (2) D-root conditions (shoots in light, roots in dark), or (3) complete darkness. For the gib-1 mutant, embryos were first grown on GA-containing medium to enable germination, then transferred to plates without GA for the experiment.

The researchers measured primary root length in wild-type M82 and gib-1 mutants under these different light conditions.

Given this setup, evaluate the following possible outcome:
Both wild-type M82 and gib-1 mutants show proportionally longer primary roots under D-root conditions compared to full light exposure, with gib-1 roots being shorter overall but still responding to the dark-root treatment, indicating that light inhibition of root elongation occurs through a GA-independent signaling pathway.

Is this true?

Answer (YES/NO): NO